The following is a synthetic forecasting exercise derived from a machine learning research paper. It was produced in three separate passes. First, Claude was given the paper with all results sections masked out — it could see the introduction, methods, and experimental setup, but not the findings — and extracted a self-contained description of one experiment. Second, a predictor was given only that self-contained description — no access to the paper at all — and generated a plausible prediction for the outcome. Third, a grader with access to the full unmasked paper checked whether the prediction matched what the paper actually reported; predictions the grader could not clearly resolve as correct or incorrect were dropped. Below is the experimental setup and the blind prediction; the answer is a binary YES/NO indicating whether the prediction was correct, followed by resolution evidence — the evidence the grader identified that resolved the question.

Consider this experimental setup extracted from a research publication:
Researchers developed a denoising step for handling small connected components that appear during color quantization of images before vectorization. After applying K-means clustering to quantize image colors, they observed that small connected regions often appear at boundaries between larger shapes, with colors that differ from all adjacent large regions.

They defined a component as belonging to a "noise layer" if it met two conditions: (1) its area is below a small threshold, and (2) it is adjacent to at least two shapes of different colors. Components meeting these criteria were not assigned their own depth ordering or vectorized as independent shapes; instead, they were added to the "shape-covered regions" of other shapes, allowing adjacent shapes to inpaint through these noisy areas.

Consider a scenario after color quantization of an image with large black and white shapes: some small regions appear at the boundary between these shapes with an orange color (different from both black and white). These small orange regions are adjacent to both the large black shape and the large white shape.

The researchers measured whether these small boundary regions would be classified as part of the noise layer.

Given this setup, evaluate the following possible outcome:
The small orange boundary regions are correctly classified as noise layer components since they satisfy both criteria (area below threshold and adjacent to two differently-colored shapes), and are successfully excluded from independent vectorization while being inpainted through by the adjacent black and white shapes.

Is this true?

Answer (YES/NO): YES